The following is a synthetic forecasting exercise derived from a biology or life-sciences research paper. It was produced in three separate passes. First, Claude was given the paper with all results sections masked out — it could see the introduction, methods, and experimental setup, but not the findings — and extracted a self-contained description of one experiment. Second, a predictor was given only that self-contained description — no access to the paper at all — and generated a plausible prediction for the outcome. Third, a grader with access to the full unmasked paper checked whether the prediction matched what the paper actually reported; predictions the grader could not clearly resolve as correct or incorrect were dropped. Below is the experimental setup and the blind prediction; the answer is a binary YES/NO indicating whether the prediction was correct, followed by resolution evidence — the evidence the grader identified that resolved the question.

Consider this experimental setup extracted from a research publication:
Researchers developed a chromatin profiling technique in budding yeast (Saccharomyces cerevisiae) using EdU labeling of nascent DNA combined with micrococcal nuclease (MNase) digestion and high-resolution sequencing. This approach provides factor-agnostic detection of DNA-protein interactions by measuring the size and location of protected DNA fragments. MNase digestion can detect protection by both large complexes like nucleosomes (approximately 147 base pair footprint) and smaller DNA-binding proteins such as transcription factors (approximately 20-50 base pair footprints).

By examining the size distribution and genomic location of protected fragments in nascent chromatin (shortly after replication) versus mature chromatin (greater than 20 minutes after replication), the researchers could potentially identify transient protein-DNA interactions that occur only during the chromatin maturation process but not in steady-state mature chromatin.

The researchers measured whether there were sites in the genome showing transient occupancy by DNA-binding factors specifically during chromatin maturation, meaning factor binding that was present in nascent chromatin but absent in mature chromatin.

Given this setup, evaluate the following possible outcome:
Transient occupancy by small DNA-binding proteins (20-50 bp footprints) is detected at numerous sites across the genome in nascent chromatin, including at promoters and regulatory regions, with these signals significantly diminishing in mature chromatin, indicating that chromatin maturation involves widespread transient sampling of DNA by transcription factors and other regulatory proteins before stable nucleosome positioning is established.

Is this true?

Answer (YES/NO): NO